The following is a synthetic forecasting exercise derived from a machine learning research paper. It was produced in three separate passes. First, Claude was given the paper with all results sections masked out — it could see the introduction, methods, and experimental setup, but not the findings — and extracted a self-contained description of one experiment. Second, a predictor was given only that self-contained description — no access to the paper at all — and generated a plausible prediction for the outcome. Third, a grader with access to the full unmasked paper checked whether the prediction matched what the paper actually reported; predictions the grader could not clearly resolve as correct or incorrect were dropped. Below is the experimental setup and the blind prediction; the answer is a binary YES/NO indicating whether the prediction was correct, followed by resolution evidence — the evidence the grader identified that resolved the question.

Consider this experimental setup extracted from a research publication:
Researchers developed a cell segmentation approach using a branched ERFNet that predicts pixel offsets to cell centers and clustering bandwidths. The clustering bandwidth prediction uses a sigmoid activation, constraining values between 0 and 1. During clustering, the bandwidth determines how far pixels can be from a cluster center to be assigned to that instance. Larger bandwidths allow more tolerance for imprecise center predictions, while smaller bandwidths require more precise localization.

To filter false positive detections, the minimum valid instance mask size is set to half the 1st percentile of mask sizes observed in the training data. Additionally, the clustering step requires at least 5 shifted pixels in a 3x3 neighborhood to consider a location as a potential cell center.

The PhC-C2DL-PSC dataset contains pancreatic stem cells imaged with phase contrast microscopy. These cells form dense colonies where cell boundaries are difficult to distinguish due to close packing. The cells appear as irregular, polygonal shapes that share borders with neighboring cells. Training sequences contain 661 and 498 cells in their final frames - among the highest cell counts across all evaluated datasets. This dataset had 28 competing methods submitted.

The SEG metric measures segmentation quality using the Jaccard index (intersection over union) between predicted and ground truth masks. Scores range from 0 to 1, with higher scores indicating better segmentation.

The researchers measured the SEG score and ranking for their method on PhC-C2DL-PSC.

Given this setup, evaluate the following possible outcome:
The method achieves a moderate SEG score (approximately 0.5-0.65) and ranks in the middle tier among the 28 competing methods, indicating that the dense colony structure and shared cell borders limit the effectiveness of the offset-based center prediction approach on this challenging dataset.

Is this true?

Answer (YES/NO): NO